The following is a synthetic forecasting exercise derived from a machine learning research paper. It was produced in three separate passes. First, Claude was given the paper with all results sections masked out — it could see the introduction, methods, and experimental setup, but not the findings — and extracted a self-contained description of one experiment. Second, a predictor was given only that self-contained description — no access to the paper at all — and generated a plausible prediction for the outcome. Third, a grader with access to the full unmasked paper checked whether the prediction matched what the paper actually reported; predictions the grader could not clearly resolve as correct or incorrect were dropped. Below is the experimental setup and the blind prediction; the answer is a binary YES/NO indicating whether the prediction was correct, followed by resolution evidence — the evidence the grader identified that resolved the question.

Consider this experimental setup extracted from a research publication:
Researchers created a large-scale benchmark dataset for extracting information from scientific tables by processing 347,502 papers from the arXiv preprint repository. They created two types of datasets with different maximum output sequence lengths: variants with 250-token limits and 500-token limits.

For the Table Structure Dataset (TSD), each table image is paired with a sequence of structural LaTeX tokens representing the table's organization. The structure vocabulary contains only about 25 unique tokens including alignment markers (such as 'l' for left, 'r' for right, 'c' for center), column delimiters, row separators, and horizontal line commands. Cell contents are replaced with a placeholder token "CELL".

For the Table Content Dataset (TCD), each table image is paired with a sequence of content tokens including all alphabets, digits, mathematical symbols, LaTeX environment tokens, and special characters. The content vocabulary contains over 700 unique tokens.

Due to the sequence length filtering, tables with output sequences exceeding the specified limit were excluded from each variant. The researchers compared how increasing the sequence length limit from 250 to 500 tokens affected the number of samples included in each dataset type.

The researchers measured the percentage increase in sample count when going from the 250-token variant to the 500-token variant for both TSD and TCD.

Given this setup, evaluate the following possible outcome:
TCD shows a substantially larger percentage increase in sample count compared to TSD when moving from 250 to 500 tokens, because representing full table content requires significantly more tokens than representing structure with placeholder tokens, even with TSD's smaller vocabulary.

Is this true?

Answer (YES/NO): YES